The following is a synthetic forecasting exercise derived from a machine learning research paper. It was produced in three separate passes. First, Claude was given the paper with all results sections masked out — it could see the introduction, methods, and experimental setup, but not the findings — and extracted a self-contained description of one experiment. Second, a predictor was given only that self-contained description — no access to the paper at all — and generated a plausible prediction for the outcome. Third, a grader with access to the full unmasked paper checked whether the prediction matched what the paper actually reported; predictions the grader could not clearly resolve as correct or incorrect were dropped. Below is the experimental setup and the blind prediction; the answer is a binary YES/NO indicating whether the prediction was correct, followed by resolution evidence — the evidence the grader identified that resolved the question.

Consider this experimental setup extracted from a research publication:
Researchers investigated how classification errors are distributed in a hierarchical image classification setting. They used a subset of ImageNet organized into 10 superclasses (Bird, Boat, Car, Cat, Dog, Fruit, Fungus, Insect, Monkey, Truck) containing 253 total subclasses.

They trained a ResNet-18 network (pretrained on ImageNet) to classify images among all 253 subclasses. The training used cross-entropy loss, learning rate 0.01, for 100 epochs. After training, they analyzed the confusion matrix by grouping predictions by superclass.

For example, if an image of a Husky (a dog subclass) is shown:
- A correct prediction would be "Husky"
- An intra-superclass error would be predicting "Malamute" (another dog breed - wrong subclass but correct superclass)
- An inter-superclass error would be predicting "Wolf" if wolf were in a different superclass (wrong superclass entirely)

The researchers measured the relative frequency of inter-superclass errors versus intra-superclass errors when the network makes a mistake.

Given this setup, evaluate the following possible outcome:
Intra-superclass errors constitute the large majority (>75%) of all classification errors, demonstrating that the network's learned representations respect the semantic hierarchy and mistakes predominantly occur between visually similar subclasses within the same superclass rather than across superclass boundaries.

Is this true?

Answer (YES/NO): YES